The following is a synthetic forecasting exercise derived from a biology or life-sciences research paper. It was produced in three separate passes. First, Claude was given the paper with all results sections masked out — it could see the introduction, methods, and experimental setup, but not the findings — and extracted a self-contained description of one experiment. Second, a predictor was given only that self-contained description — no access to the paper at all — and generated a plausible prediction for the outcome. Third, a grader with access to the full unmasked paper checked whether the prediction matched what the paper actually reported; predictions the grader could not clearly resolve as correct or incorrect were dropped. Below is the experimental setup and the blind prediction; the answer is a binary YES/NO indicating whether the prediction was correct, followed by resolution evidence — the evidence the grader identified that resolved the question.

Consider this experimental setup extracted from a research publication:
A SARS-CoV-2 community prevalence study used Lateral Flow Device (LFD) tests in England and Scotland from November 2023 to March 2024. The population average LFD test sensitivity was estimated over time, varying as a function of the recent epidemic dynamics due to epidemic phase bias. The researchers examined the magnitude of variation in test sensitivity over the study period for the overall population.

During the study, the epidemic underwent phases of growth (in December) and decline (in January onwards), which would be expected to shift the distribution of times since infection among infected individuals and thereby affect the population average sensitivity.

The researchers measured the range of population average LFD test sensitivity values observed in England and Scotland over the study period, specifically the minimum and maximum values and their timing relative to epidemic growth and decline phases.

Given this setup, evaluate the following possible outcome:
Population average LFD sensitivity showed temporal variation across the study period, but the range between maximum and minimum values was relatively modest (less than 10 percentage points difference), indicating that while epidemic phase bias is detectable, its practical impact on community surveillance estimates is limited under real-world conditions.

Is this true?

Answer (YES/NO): NO